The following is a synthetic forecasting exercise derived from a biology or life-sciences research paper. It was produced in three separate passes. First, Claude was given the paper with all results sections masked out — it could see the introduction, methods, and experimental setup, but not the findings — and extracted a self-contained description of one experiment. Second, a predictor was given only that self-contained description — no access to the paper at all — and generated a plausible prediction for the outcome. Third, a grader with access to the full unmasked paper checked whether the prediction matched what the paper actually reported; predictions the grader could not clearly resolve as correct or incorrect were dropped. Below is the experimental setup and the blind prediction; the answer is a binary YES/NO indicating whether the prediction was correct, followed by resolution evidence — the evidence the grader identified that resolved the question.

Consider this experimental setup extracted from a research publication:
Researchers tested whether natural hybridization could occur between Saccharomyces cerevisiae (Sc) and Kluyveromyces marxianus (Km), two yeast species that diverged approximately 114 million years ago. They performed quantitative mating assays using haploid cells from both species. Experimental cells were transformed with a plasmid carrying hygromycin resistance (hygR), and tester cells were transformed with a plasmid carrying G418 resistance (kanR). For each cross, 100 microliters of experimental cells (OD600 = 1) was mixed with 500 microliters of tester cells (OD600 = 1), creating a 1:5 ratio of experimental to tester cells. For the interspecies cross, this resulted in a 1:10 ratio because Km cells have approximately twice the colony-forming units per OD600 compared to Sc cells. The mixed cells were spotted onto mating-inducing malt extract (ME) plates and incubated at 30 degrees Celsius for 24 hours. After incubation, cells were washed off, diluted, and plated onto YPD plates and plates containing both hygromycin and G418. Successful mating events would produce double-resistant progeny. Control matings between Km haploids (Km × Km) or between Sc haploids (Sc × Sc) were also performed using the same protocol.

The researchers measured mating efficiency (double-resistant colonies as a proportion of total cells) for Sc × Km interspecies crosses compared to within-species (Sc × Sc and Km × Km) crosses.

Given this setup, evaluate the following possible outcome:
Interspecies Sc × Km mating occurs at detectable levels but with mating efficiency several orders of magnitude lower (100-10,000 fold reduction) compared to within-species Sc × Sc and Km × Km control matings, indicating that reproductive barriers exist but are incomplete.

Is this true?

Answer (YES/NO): NO